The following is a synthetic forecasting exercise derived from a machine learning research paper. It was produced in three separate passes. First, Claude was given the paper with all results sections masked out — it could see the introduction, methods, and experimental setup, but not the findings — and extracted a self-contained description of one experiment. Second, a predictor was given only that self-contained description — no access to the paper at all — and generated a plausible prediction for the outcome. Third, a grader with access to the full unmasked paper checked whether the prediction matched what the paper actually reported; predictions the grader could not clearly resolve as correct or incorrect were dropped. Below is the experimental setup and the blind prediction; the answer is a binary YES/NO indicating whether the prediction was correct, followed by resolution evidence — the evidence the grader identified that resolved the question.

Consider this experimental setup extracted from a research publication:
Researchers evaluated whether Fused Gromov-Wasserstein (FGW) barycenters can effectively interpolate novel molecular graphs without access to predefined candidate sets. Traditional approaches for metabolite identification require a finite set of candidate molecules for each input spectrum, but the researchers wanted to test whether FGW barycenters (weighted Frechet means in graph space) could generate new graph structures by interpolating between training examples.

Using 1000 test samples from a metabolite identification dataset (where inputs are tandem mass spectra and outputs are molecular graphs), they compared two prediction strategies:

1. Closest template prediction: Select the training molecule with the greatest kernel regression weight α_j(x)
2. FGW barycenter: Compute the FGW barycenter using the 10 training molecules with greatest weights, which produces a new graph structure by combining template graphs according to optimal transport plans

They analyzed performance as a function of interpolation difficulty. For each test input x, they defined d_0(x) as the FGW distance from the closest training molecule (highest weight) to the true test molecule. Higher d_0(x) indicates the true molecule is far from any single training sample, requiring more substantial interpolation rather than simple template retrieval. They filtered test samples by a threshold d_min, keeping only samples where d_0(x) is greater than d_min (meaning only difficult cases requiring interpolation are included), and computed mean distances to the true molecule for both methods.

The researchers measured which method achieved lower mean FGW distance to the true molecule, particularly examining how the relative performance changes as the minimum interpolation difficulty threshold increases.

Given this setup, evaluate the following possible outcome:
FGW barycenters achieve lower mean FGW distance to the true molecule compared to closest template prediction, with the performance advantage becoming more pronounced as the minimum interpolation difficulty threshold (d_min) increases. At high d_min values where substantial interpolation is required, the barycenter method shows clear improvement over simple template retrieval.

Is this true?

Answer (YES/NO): YES